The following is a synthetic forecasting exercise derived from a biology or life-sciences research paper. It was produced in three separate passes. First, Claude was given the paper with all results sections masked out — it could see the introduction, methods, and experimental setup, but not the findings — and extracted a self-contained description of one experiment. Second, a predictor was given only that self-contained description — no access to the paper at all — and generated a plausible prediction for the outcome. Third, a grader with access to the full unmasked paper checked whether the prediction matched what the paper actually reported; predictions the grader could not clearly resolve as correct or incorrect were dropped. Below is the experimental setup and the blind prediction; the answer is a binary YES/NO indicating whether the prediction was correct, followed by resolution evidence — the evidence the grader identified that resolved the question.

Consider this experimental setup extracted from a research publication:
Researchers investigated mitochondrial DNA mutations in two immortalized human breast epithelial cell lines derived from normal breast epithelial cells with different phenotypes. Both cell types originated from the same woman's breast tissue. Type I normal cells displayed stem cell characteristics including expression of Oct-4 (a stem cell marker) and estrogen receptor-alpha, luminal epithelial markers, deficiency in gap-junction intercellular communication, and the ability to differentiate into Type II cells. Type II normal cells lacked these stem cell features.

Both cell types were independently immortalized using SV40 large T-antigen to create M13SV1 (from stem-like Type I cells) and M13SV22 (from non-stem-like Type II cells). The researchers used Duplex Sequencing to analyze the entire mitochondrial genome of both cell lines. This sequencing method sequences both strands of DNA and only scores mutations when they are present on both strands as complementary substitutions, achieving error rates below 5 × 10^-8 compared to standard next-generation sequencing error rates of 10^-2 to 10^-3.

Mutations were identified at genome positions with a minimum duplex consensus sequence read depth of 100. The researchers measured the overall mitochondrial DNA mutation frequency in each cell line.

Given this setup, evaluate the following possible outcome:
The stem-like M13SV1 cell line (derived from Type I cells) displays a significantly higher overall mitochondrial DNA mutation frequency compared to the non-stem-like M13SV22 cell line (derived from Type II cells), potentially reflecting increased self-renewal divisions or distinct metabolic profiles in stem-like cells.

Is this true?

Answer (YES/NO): NO